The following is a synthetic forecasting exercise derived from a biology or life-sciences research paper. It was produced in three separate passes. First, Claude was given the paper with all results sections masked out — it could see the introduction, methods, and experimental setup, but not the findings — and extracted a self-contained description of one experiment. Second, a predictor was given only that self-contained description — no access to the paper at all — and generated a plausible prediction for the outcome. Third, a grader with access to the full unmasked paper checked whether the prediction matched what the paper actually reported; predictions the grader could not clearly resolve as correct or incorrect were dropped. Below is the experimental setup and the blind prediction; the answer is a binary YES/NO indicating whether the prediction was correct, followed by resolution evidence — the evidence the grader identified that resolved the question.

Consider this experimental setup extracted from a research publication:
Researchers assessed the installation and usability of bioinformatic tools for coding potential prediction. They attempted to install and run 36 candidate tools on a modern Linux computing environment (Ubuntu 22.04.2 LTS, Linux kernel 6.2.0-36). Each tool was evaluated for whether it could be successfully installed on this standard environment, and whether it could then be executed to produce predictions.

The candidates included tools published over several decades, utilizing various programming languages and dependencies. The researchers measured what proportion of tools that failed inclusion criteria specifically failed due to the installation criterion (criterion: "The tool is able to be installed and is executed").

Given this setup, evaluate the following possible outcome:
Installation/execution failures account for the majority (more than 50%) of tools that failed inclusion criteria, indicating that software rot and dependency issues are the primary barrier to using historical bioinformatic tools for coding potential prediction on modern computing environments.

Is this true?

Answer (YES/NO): NO